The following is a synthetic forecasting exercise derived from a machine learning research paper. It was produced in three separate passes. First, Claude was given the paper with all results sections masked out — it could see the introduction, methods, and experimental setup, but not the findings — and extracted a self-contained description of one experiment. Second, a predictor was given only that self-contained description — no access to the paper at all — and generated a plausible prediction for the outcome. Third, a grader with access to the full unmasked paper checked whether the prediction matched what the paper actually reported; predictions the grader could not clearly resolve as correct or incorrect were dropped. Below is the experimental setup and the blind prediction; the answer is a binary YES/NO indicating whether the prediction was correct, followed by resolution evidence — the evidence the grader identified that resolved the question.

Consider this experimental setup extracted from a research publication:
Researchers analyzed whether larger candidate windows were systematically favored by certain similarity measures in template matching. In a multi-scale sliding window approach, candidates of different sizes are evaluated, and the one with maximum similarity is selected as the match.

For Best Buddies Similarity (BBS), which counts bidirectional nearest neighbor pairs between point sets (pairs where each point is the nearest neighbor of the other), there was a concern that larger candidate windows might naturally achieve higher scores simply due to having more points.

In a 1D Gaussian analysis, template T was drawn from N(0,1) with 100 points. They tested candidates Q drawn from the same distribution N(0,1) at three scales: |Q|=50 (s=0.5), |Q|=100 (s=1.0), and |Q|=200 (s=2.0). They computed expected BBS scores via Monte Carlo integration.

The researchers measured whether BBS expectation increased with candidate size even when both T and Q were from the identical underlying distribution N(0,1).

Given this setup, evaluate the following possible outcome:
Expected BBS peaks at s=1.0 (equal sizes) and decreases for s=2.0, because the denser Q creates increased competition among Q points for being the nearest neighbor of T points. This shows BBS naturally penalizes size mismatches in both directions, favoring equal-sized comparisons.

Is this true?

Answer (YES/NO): NO